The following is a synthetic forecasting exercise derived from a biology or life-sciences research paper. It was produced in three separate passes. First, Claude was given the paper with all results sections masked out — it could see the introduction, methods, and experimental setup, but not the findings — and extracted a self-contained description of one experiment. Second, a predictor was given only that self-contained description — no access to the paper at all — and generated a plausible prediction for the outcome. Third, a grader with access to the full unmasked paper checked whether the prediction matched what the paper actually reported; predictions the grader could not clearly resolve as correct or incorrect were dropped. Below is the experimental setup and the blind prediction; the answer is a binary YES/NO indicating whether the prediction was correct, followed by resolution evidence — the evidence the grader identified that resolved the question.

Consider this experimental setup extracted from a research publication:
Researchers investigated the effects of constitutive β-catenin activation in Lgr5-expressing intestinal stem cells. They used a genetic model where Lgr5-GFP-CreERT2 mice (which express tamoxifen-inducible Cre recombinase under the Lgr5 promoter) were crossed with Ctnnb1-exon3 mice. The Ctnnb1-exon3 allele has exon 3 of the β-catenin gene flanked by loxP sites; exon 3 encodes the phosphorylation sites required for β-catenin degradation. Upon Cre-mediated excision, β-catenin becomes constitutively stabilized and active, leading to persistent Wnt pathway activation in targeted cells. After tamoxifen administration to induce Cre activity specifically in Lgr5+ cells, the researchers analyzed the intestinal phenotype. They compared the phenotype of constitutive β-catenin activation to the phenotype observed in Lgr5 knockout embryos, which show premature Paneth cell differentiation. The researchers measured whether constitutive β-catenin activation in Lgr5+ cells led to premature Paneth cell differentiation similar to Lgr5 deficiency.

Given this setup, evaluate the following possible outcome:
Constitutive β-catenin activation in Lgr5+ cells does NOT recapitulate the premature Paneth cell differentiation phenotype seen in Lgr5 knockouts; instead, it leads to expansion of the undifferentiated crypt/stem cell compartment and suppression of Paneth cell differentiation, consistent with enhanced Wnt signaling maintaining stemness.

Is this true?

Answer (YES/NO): NO